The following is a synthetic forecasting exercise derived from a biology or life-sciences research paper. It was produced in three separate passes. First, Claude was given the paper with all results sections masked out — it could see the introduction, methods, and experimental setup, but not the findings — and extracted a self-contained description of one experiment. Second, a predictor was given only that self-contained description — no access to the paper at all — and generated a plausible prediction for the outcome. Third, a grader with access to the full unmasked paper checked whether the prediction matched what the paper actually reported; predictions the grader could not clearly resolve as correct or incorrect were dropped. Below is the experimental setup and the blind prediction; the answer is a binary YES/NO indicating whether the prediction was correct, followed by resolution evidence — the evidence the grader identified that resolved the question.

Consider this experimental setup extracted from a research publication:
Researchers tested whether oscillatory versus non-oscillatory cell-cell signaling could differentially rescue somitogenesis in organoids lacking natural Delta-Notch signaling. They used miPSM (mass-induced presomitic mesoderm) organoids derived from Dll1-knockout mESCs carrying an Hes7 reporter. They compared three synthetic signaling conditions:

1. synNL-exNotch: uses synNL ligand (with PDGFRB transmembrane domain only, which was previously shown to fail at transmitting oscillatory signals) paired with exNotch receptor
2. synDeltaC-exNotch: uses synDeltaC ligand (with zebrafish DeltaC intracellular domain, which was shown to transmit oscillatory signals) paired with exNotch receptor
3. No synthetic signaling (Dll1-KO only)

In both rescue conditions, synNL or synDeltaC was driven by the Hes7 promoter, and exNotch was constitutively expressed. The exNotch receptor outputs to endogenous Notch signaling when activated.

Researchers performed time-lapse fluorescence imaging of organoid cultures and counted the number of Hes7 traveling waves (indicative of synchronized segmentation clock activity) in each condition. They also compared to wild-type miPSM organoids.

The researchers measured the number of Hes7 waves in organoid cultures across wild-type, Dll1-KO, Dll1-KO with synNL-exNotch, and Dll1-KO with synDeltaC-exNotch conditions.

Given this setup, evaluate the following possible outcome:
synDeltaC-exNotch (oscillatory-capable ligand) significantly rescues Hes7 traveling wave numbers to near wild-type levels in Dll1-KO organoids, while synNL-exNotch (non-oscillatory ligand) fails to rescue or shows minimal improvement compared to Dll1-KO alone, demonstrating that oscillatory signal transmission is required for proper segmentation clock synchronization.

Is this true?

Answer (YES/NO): YES